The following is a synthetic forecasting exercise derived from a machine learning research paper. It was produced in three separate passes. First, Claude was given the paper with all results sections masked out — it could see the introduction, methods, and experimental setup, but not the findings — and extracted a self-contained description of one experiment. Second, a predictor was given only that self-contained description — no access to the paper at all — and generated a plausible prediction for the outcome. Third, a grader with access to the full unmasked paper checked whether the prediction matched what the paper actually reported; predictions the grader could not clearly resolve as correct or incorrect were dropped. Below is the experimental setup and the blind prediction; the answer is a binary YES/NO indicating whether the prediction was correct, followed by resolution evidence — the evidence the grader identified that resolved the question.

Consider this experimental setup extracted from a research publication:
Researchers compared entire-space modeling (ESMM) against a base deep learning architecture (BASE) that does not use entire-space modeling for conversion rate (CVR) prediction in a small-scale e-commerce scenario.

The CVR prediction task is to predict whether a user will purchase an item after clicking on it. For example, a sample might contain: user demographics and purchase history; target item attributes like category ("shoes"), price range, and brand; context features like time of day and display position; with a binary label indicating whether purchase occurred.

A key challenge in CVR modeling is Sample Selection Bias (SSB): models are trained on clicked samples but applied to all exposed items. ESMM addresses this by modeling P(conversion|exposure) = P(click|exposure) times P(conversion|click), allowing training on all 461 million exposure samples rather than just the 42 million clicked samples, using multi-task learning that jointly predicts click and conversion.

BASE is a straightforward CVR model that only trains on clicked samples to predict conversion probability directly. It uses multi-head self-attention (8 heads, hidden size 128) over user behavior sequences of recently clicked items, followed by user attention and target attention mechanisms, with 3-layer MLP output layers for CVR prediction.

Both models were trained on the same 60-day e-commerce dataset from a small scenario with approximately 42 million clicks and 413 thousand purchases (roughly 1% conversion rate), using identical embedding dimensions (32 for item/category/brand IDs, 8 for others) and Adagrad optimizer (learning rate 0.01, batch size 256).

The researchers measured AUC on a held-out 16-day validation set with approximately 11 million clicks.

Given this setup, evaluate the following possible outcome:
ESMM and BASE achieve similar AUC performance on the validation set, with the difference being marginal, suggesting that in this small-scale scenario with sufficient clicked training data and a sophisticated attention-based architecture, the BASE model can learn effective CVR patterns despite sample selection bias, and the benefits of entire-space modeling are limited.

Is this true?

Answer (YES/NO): NO